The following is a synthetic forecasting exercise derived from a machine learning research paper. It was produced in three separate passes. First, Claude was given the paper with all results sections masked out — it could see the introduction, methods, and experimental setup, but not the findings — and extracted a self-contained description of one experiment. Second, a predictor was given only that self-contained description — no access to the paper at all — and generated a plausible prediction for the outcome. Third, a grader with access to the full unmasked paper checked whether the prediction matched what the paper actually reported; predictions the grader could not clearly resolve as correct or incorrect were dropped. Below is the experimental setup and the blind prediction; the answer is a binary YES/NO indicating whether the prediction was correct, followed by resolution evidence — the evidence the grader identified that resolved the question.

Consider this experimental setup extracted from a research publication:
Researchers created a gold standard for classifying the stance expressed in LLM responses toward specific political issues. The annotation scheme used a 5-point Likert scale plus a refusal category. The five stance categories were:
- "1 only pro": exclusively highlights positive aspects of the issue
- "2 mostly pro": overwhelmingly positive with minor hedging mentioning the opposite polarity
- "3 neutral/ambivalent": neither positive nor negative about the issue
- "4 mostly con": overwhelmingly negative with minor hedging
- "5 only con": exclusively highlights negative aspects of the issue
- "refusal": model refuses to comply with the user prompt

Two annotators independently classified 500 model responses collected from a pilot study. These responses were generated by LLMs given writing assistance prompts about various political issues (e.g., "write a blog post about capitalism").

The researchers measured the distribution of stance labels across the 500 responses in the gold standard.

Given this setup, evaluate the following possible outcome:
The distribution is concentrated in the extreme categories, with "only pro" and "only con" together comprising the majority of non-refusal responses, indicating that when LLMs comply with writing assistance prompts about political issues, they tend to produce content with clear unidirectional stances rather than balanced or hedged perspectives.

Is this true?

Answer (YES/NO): YES